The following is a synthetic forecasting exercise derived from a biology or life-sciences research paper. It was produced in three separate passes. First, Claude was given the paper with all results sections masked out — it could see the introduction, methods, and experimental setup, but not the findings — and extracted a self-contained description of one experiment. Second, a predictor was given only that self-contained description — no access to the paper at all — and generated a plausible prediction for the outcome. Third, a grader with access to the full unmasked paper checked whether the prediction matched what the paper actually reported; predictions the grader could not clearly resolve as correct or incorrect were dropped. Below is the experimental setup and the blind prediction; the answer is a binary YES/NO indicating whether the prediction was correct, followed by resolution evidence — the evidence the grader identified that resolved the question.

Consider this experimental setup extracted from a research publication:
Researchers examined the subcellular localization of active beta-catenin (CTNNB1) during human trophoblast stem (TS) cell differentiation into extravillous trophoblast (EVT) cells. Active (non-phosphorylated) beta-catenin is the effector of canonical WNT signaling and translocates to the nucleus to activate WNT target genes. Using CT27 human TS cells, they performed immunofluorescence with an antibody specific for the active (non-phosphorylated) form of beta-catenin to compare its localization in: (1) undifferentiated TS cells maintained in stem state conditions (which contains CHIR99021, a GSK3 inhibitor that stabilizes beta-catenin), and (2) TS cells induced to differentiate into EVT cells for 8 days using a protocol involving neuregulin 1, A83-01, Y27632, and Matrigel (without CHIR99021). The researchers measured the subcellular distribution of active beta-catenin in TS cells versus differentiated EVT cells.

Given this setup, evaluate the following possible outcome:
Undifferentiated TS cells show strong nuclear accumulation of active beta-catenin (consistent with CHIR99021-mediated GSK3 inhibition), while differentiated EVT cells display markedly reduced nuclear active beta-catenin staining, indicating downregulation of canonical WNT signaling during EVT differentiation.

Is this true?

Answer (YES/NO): YES